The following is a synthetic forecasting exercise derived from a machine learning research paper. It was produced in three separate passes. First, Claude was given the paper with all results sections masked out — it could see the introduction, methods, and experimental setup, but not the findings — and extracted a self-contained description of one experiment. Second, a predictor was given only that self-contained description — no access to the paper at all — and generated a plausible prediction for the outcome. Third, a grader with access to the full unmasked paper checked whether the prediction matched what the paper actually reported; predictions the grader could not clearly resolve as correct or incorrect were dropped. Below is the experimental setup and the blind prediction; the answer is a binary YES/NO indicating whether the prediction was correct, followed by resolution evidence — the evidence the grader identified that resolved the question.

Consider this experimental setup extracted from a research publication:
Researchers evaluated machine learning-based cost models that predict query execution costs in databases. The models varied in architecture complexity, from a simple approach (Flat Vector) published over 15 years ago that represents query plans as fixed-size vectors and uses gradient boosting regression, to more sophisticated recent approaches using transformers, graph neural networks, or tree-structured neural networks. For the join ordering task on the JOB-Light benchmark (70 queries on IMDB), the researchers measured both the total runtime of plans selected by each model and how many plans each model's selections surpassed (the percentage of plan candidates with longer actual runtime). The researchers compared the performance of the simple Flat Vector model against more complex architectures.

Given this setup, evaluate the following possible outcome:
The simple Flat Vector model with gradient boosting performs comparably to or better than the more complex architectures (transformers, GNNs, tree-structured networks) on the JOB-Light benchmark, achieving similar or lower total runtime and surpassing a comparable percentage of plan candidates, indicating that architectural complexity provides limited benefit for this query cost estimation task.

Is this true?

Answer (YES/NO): YES